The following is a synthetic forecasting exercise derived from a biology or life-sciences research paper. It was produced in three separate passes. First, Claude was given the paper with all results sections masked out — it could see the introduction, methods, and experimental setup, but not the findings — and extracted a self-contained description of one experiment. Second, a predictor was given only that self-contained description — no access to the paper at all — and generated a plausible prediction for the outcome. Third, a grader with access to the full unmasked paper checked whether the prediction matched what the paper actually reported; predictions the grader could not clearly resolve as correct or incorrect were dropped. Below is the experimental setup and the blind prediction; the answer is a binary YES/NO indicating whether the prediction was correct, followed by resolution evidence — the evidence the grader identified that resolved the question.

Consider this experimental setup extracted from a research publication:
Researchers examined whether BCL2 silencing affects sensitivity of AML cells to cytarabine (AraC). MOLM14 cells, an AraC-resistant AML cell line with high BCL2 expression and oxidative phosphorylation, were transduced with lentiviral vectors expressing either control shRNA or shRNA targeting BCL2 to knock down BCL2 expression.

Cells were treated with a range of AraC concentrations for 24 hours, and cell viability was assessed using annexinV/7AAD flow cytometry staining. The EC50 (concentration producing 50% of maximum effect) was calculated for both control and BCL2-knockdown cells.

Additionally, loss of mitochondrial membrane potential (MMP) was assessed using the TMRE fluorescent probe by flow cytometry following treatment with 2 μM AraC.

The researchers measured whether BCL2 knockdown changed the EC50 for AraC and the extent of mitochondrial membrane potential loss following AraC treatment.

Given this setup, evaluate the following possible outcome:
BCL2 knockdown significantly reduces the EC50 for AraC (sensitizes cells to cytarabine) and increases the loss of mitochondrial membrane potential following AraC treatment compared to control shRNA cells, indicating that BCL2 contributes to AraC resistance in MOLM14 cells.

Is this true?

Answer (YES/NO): YES